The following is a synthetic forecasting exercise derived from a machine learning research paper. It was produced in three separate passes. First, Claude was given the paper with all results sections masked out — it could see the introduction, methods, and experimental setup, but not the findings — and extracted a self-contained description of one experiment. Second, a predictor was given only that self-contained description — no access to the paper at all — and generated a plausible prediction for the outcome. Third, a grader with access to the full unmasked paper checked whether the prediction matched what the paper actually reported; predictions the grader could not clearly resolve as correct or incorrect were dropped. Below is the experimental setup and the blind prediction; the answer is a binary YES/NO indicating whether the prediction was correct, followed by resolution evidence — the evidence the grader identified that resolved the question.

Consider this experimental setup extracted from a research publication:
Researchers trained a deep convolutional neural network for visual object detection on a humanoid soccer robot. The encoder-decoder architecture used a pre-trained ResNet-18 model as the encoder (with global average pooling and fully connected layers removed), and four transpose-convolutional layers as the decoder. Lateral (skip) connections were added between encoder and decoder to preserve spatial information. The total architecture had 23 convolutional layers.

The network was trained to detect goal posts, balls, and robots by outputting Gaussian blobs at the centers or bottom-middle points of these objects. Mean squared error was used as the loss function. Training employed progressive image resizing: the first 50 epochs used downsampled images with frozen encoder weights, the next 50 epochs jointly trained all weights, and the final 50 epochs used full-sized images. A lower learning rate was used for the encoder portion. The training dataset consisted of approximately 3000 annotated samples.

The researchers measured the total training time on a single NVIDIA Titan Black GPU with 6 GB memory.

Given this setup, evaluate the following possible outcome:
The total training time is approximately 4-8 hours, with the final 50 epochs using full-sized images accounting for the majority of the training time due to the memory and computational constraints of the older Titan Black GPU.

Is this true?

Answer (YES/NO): NO